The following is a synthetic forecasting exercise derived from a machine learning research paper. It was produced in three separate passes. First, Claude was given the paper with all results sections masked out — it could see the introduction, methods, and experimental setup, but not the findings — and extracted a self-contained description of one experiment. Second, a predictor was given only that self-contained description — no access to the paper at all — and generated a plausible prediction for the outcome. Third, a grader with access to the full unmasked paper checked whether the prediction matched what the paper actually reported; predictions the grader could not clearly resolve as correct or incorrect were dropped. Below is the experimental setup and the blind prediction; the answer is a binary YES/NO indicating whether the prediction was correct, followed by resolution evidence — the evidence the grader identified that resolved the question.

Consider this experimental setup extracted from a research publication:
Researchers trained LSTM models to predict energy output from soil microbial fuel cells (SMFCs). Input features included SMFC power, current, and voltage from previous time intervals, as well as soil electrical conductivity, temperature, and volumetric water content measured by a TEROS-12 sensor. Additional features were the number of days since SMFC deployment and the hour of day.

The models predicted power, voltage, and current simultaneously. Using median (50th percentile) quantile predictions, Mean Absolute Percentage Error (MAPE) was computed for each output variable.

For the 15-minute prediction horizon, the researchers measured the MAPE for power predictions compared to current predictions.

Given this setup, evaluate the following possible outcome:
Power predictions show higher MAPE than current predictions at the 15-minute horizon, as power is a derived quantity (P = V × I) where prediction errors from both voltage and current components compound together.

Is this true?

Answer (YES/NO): YES